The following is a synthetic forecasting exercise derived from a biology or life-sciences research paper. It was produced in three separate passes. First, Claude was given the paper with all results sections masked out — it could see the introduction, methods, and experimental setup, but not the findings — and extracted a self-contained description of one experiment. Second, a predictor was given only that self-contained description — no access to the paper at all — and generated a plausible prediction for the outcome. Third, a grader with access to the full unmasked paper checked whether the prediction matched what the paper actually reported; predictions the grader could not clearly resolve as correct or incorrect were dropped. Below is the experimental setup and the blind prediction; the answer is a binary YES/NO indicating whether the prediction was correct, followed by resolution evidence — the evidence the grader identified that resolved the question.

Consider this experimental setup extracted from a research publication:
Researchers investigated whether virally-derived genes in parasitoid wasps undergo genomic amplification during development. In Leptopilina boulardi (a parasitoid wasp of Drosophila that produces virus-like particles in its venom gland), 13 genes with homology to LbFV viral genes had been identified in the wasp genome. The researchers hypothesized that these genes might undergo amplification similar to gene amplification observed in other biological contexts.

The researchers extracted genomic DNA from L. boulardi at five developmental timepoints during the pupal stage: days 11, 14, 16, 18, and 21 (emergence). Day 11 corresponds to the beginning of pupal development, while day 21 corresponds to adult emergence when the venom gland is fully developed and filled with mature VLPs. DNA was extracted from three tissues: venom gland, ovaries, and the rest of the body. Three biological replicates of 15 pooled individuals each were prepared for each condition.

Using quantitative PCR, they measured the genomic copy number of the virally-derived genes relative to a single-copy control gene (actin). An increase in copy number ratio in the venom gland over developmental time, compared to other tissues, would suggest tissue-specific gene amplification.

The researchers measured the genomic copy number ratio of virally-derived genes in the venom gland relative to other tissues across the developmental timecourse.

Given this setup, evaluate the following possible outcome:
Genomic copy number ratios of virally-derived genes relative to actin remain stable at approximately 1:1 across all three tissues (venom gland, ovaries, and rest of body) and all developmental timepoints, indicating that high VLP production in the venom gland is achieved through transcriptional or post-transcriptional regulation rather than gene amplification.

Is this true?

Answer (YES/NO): NO